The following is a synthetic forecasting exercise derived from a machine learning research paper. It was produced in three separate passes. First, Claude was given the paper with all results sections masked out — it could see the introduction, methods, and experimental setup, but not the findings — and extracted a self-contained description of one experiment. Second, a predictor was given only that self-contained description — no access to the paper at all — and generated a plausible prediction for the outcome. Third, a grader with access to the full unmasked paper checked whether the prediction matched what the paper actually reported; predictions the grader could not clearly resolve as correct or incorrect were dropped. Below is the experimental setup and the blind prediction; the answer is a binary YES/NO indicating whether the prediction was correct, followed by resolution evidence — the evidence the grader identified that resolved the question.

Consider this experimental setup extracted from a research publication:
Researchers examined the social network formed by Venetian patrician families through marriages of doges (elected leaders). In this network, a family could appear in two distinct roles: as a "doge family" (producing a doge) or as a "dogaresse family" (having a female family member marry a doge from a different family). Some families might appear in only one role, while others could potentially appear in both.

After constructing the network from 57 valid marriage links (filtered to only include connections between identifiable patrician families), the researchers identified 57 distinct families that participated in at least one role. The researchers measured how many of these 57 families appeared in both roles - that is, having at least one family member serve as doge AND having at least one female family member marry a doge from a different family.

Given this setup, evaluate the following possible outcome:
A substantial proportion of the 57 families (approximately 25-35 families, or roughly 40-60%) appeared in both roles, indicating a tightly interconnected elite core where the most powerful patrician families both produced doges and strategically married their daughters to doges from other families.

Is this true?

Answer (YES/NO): NO